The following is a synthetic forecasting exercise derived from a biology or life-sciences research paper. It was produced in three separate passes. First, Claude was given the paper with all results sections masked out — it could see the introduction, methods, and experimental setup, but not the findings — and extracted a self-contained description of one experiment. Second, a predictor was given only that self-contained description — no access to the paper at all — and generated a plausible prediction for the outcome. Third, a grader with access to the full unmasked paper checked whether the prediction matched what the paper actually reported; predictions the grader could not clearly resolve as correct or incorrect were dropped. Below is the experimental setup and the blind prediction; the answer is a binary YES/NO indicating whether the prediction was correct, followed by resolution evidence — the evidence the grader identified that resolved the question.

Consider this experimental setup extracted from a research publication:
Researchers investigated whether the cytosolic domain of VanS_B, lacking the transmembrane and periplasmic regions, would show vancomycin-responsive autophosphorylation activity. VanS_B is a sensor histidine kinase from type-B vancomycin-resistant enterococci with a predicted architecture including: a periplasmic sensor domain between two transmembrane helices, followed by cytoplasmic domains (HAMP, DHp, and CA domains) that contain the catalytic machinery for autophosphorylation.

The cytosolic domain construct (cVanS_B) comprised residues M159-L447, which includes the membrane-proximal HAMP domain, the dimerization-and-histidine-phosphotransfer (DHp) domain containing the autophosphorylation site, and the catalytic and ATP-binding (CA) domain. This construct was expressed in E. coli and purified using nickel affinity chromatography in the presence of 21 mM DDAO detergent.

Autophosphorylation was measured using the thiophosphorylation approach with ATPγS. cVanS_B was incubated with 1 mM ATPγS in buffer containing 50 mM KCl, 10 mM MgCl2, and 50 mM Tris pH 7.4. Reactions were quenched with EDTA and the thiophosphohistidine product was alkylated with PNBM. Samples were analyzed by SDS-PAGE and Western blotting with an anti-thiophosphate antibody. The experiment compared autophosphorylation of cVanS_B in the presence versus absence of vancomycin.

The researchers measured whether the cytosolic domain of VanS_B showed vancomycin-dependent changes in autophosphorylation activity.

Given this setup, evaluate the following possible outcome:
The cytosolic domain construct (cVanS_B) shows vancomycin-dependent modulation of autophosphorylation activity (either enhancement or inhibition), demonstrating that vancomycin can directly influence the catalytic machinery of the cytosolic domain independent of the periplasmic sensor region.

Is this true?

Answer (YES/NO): NO